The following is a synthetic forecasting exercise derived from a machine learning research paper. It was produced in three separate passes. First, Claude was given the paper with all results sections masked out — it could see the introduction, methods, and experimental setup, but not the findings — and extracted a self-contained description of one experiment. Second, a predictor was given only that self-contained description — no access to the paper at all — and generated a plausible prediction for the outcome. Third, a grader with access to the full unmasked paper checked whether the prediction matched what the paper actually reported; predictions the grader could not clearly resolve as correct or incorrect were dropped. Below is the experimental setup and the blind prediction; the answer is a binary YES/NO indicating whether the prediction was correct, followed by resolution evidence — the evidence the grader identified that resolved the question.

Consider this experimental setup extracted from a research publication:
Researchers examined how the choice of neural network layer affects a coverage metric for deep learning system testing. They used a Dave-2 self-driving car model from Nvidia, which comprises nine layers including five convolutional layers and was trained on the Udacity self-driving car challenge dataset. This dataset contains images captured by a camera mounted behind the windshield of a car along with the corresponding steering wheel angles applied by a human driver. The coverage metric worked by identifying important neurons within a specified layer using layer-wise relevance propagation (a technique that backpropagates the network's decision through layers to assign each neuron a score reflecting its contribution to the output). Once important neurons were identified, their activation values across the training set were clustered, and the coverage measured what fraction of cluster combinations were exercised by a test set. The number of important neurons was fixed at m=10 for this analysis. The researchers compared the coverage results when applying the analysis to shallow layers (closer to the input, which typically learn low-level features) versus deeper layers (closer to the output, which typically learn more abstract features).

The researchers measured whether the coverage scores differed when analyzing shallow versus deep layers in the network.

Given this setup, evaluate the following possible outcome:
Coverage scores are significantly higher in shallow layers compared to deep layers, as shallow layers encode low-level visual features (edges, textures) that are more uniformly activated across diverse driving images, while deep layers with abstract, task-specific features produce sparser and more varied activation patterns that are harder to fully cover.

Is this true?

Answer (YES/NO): NO